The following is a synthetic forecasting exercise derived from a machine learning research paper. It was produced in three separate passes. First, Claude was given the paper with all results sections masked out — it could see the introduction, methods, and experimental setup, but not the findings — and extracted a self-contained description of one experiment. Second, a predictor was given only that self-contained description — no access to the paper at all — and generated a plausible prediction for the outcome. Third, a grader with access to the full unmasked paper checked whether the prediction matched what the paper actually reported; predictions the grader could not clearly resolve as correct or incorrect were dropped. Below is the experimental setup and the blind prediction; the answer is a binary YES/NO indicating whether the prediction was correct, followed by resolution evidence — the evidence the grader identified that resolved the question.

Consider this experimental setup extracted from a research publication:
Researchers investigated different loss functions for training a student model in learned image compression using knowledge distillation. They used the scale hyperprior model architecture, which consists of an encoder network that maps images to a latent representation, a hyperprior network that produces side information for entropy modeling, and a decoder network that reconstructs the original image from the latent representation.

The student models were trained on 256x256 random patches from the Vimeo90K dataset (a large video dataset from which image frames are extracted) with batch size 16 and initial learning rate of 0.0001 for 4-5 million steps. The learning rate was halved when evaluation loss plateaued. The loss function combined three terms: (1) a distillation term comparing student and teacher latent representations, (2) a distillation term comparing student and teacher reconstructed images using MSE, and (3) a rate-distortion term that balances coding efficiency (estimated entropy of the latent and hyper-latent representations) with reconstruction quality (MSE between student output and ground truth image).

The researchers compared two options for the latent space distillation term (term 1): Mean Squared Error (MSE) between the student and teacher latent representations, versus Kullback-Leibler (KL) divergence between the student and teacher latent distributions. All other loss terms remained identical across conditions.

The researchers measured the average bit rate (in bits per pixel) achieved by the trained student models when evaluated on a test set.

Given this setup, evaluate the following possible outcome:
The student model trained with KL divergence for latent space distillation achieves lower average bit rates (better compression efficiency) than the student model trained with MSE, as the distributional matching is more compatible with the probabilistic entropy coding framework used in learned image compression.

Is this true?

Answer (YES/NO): NO